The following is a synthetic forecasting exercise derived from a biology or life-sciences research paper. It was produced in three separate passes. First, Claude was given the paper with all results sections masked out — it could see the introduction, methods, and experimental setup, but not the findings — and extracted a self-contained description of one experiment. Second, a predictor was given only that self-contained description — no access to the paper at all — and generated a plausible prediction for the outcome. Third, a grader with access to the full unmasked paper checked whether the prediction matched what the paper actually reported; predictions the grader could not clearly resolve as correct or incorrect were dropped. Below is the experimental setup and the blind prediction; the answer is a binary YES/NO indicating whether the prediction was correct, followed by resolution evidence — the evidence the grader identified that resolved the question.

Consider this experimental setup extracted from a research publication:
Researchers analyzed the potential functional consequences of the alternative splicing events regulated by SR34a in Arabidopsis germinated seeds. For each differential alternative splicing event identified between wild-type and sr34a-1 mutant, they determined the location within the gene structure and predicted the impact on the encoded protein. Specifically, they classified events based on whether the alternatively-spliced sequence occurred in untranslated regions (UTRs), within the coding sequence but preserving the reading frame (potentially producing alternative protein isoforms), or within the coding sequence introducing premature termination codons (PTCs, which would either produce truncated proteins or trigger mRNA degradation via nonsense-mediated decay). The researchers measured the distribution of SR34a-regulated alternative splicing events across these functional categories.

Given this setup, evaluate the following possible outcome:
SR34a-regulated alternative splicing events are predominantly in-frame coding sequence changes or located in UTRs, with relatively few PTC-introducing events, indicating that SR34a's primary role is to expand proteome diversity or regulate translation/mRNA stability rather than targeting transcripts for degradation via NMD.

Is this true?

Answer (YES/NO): NO